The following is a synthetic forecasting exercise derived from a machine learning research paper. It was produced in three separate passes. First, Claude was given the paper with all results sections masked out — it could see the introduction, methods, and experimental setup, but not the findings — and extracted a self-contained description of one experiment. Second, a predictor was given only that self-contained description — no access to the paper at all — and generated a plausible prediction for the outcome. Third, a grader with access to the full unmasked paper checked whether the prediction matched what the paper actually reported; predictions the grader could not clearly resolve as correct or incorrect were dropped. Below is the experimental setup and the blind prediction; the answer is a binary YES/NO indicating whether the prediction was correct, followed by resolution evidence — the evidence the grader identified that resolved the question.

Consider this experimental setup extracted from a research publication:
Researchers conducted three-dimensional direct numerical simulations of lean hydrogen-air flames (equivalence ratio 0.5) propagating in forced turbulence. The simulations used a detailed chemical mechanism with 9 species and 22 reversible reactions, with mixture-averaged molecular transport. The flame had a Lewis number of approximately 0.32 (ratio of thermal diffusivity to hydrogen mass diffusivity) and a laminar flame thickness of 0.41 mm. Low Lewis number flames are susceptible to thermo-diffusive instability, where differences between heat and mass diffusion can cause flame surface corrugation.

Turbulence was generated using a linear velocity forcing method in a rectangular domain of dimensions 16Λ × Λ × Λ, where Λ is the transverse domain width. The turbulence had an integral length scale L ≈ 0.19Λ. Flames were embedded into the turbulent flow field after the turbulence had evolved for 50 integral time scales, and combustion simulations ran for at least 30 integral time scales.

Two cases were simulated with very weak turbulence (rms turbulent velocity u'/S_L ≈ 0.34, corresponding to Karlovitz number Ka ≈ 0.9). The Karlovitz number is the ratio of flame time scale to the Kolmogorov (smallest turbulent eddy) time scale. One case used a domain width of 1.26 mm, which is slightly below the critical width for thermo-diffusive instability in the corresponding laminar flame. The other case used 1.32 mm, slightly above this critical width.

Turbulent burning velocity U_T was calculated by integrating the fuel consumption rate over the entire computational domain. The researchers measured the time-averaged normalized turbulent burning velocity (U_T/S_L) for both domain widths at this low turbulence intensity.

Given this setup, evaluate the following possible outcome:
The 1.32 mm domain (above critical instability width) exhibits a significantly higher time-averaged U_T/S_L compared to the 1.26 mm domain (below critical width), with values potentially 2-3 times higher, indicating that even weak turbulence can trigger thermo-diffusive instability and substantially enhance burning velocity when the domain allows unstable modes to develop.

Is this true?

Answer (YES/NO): NO